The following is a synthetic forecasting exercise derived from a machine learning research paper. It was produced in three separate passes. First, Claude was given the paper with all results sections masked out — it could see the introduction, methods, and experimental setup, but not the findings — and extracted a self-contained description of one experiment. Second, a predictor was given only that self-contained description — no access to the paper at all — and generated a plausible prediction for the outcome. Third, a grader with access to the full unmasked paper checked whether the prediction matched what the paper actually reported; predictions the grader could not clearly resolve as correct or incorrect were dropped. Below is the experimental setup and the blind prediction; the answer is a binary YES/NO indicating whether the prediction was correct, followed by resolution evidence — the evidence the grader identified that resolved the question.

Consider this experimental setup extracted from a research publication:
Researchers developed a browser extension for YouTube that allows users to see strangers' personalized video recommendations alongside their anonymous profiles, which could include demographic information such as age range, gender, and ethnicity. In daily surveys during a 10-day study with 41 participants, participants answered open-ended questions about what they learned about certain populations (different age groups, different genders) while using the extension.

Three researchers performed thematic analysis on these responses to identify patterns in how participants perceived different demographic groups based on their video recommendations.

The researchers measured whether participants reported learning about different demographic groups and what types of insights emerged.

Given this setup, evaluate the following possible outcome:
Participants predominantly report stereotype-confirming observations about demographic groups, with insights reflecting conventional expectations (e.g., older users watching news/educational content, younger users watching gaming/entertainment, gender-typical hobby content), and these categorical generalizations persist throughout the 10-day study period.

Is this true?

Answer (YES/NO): NO